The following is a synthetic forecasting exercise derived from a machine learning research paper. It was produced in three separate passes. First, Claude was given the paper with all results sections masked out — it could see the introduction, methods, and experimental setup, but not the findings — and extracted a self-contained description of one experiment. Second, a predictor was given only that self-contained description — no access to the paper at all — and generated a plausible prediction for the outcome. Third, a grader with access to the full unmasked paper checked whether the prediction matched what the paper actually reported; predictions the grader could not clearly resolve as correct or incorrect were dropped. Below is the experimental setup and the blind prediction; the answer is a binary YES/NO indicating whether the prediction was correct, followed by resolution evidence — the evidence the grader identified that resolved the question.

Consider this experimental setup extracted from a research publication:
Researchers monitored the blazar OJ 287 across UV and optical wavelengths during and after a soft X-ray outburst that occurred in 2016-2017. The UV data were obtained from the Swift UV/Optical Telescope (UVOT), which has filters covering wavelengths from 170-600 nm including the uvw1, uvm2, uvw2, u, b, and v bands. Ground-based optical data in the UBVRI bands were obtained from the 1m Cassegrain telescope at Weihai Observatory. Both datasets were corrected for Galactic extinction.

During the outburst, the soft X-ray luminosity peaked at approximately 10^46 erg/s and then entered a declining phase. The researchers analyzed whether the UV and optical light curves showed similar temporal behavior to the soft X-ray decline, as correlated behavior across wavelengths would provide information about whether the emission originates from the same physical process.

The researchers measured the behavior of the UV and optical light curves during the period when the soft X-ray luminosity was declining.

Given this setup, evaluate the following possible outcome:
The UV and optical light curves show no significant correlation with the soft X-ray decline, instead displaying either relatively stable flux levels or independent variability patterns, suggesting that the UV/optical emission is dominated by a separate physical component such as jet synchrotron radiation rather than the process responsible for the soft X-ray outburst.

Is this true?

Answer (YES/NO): NO